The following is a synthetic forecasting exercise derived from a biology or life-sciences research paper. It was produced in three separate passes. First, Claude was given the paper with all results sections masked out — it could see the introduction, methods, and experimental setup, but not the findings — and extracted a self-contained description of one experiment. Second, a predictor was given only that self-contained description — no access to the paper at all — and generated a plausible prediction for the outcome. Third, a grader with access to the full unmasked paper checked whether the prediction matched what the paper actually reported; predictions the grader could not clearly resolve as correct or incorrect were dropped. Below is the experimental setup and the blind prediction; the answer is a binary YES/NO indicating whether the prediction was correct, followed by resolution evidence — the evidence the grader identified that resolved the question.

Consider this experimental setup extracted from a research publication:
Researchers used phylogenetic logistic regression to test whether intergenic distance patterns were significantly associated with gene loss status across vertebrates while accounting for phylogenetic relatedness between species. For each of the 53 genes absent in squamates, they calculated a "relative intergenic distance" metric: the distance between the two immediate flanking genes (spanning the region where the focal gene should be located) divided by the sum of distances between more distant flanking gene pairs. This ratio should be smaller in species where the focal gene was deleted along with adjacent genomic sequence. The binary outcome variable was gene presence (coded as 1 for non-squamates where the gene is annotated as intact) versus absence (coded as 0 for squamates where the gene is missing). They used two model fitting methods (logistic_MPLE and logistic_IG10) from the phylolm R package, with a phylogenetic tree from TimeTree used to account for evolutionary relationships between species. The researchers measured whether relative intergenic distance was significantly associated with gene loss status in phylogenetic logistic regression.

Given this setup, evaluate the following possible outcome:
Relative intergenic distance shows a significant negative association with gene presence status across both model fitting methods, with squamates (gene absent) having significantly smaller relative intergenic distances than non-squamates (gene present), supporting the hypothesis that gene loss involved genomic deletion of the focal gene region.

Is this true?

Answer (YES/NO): NO